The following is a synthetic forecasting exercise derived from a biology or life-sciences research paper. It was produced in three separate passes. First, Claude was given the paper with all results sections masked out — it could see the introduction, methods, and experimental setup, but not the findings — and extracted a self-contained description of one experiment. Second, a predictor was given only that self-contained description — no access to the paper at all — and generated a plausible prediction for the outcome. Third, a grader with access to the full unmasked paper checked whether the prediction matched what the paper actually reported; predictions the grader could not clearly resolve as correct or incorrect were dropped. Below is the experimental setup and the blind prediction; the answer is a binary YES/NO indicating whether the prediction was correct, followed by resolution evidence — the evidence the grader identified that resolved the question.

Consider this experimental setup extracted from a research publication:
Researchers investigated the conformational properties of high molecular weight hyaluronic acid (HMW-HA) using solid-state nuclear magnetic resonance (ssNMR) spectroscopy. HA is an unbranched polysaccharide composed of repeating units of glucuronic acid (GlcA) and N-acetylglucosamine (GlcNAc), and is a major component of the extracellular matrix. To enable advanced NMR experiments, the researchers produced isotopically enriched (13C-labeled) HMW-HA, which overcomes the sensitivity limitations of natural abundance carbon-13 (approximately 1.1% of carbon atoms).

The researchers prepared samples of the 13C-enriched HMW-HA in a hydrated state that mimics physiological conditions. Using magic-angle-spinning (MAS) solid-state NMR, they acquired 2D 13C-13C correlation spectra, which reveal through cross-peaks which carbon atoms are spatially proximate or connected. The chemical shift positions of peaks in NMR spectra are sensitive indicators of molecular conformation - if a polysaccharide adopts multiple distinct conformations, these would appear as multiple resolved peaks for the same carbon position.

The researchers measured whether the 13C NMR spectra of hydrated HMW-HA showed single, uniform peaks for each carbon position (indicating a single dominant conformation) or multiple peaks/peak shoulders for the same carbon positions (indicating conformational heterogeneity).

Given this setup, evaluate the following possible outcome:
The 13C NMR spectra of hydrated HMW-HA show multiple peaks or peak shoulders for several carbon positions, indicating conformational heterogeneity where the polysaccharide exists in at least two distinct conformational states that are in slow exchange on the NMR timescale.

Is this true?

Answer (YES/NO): YES